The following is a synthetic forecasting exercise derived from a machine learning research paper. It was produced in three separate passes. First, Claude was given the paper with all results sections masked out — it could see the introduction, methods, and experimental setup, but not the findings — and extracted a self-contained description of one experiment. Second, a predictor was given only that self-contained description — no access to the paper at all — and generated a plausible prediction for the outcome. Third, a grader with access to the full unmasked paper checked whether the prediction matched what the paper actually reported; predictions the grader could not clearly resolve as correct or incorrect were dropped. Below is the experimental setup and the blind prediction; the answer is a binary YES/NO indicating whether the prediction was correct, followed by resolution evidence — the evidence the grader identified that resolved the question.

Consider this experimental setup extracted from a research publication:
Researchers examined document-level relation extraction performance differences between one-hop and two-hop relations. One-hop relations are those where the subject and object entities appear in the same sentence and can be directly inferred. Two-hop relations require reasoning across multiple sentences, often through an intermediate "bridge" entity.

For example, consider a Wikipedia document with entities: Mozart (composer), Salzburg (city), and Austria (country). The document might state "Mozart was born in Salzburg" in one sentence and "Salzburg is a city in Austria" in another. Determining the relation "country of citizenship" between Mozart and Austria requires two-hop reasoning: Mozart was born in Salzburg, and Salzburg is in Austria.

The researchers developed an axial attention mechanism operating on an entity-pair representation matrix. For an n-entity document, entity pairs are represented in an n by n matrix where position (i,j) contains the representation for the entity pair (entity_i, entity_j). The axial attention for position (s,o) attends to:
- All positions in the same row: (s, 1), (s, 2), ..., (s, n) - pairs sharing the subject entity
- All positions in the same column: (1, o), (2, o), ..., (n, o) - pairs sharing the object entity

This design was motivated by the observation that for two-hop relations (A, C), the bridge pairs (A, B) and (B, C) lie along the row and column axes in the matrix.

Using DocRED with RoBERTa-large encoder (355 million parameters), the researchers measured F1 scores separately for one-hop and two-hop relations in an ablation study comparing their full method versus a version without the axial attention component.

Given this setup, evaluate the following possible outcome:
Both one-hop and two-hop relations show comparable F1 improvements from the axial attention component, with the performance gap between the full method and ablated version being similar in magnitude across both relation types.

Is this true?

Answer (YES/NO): NO